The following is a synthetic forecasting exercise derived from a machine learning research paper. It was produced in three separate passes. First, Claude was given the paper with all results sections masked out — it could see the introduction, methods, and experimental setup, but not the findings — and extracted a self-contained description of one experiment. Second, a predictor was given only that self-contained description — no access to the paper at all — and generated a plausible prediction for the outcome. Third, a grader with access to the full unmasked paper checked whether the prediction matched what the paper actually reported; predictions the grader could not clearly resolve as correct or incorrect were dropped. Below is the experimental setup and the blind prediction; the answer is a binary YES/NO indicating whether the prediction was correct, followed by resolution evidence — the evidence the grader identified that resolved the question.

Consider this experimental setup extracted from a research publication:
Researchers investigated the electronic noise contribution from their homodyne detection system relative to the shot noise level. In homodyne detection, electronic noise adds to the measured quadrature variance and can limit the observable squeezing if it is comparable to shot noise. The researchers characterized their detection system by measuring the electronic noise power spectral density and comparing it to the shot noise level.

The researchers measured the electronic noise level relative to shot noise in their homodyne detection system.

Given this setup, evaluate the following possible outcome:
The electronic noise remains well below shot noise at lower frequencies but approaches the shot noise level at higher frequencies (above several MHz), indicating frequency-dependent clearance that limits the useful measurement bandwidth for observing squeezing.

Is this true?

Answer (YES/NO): NO